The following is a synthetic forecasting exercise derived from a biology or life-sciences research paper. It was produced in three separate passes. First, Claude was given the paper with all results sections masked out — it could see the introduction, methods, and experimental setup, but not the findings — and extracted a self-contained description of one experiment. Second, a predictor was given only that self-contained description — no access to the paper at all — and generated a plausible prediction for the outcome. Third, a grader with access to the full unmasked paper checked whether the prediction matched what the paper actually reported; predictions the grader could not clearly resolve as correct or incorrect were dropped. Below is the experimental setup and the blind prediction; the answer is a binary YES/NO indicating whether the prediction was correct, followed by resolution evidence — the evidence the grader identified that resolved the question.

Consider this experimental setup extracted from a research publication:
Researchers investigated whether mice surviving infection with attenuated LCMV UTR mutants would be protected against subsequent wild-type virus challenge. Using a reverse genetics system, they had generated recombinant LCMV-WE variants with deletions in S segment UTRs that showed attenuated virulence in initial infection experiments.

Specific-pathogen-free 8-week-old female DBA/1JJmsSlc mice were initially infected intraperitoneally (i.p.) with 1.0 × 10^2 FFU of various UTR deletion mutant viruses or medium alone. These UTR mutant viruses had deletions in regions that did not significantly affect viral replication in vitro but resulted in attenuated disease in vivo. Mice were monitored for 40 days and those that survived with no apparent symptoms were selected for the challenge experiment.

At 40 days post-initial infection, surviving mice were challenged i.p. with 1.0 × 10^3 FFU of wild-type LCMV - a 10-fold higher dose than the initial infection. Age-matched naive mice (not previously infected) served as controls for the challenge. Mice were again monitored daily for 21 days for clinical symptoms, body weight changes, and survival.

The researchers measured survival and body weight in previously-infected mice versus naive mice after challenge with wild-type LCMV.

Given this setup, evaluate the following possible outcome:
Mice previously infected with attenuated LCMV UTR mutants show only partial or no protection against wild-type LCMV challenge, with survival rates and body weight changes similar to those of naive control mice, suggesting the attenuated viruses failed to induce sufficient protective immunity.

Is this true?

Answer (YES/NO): NO